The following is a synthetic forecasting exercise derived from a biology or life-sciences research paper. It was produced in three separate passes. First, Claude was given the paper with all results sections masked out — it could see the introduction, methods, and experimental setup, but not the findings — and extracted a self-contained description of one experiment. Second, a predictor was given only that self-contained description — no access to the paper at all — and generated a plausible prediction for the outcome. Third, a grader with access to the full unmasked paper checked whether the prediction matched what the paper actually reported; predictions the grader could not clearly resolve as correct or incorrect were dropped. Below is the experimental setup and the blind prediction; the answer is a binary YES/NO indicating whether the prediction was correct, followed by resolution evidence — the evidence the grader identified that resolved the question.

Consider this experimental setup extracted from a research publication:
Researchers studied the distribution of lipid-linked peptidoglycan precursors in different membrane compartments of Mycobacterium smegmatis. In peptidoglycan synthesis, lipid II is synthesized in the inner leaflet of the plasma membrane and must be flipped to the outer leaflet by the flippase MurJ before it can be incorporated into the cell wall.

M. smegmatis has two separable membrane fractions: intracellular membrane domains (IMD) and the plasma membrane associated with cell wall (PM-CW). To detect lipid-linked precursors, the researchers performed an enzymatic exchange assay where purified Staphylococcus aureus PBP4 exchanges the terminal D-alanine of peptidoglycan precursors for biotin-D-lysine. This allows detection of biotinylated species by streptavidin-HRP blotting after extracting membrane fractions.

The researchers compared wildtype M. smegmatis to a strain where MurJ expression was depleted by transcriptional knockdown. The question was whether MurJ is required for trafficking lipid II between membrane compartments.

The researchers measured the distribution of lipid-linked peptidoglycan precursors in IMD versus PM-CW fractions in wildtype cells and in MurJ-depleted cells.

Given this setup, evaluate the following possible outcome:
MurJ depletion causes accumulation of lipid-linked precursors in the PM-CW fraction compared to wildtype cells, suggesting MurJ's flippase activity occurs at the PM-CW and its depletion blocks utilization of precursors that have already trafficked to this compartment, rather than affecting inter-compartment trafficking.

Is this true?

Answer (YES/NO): NO